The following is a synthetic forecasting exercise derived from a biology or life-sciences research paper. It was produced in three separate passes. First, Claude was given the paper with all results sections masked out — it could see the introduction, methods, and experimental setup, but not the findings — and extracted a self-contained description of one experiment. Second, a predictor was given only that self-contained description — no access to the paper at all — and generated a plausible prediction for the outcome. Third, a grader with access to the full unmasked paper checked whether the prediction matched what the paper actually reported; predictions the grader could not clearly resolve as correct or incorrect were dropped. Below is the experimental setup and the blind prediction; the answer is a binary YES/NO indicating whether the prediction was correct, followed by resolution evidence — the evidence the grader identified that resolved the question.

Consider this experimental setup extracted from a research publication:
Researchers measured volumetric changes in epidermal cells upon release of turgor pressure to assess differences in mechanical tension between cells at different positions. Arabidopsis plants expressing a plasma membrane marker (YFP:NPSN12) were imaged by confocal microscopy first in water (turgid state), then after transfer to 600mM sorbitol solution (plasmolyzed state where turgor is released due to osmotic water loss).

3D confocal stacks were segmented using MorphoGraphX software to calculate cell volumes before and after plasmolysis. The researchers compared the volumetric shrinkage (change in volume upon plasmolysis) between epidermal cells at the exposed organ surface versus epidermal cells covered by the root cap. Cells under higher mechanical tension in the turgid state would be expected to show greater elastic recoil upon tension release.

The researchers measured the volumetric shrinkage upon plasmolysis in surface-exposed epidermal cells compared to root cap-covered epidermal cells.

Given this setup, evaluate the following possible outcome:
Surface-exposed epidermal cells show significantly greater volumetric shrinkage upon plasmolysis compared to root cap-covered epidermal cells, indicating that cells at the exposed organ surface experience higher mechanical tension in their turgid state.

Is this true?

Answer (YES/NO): NO